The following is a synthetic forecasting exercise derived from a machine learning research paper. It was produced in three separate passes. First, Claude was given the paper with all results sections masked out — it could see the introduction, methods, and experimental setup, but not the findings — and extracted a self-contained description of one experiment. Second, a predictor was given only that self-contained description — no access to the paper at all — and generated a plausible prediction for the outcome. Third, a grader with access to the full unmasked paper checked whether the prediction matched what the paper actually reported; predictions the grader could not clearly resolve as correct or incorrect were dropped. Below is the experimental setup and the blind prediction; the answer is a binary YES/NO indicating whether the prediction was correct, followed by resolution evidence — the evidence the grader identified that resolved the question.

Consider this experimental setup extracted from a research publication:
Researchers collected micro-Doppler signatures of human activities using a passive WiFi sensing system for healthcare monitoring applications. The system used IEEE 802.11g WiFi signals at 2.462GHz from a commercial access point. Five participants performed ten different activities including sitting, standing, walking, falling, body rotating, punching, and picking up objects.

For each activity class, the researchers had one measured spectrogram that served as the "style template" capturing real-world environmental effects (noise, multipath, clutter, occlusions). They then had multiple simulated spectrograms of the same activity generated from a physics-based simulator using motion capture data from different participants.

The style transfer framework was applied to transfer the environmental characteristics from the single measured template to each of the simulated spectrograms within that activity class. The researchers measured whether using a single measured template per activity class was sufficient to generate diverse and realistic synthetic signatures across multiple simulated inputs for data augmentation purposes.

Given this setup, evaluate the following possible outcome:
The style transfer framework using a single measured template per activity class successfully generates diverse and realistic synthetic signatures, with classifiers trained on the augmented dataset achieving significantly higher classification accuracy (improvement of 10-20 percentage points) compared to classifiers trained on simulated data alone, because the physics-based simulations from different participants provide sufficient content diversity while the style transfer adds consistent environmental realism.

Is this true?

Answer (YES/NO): NO